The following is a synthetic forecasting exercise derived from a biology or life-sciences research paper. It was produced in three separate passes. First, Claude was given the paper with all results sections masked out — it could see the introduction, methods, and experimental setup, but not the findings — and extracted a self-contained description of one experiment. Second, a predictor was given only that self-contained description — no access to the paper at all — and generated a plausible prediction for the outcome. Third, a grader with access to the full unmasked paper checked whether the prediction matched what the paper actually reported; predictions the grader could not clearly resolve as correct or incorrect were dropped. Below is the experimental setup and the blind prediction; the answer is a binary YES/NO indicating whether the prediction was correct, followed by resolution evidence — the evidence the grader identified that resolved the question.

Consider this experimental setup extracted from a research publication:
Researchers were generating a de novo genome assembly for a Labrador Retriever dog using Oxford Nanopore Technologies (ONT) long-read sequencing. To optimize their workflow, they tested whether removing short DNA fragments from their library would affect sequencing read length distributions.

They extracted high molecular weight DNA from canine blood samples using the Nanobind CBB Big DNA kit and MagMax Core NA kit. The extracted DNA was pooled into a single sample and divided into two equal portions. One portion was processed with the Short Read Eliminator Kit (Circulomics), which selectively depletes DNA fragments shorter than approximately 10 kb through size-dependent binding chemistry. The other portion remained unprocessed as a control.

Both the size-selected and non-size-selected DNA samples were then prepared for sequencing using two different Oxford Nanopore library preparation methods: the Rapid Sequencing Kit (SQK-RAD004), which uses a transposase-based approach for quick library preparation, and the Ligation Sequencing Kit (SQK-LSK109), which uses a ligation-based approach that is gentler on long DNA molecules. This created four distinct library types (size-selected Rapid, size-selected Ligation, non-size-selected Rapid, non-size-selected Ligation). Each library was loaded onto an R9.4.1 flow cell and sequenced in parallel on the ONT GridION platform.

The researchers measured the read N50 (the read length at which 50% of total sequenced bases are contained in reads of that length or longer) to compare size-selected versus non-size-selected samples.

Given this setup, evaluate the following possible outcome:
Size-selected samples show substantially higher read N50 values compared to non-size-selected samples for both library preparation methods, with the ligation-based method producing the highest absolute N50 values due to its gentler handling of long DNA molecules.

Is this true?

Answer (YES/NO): NO